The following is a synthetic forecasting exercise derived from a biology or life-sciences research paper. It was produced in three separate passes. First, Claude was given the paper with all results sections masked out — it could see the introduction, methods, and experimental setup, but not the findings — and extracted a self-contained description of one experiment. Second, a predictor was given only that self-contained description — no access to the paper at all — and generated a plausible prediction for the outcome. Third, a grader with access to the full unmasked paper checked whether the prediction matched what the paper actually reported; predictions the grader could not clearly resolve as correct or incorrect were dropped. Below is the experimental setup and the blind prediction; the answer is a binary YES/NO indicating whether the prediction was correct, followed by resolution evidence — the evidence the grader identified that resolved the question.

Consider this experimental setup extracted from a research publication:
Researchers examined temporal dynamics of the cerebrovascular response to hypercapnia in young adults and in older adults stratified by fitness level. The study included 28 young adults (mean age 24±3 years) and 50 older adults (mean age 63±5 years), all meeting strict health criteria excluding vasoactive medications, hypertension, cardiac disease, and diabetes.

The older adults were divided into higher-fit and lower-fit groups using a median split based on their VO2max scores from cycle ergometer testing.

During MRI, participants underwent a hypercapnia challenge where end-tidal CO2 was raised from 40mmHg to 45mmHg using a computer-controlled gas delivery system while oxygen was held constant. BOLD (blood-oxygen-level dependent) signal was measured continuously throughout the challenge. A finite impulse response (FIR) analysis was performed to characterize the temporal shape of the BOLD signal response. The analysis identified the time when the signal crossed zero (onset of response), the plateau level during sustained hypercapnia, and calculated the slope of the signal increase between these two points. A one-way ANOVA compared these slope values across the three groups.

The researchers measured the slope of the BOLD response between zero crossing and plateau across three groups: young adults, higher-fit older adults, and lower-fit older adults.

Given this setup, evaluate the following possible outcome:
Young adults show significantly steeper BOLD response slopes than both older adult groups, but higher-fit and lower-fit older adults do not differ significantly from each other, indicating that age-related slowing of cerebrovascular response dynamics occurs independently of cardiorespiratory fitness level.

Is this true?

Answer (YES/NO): NO